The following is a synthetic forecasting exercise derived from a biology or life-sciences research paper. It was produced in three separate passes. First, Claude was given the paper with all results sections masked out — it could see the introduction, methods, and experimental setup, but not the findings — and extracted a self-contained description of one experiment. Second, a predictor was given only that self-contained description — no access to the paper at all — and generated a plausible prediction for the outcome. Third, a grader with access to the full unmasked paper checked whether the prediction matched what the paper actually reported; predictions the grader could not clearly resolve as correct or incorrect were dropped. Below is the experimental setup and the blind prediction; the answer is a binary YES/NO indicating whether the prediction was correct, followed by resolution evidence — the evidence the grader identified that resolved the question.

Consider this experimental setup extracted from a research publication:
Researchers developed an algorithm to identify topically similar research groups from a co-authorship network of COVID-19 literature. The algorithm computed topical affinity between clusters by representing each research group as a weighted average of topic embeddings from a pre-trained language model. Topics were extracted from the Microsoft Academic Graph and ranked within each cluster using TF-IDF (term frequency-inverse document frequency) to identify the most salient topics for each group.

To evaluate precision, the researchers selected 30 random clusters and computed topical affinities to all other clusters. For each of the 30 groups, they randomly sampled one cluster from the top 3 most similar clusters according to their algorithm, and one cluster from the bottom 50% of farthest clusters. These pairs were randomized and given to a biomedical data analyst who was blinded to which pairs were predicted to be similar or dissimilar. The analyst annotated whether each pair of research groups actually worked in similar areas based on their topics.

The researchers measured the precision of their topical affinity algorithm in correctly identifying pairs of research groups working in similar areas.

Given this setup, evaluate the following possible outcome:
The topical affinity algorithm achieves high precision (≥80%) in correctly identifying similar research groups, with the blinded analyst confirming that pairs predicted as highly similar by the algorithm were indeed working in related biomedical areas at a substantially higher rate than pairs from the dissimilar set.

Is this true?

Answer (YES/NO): YES